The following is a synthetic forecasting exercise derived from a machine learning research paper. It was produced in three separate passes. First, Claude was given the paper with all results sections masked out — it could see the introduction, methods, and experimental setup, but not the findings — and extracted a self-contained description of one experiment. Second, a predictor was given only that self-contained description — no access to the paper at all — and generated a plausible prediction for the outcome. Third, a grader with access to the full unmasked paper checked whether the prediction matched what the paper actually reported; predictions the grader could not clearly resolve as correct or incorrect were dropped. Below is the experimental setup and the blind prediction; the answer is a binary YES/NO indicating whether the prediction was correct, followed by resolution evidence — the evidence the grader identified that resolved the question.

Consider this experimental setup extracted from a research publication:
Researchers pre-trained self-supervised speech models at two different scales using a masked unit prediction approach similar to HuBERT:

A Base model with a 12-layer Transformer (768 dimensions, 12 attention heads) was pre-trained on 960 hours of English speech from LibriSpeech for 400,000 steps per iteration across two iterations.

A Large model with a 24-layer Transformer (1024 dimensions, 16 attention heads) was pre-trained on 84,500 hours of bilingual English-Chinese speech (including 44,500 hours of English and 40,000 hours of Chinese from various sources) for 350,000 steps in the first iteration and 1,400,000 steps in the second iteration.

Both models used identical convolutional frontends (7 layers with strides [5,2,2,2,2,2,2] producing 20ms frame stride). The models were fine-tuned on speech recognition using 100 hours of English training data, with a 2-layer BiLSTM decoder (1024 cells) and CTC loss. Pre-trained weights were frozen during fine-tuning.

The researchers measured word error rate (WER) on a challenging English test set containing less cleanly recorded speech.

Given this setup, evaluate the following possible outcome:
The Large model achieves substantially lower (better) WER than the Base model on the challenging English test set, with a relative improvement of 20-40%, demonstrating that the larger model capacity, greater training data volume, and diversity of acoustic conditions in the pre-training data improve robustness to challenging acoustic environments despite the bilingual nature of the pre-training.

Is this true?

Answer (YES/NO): NO